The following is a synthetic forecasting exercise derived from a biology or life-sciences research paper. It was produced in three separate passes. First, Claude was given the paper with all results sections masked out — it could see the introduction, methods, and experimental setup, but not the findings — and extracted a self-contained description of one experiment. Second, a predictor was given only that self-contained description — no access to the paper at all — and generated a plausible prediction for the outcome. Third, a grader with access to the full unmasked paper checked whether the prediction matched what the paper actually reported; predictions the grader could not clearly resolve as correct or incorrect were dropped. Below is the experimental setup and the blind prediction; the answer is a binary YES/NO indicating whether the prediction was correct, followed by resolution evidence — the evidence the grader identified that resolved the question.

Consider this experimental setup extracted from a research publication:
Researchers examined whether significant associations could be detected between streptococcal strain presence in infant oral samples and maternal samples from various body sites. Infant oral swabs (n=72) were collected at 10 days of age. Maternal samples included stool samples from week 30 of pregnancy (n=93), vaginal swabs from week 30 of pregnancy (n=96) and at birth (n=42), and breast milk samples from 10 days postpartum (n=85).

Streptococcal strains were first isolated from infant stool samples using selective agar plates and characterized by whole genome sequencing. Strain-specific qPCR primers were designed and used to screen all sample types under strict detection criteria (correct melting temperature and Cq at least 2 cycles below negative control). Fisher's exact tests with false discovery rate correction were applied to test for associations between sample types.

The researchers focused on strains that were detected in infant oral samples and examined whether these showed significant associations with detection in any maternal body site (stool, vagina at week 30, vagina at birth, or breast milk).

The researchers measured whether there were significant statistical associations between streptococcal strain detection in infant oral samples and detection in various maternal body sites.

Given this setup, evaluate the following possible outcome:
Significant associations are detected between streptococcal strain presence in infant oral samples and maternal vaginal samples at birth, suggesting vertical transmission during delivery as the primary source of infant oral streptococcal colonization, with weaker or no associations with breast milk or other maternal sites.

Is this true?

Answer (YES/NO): NO